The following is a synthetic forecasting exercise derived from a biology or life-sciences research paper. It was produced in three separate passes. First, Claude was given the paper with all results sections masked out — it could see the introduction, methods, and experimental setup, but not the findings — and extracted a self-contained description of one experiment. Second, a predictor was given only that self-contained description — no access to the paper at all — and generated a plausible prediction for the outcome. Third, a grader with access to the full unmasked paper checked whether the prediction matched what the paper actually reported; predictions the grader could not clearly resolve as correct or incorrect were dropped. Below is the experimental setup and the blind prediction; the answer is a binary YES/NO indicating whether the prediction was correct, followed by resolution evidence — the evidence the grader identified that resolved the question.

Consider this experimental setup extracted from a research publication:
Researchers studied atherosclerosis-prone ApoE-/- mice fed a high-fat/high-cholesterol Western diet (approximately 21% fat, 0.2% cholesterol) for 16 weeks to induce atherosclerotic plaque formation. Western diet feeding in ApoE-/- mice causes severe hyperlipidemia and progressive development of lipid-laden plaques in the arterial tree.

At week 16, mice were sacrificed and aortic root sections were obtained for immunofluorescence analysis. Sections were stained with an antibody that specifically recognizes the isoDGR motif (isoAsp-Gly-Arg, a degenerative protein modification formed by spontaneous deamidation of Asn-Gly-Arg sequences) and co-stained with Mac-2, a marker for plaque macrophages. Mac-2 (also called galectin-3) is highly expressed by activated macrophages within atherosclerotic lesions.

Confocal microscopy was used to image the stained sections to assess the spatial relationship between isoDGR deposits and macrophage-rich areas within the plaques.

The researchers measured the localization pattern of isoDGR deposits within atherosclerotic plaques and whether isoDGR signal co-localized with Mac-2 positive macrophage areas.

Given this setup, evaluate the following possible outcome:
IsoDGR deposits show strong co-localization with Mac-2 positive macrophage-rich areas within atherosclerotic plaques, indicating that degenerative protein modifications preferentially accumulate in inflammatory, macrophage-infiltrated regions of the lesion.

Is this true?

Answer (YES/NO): YES